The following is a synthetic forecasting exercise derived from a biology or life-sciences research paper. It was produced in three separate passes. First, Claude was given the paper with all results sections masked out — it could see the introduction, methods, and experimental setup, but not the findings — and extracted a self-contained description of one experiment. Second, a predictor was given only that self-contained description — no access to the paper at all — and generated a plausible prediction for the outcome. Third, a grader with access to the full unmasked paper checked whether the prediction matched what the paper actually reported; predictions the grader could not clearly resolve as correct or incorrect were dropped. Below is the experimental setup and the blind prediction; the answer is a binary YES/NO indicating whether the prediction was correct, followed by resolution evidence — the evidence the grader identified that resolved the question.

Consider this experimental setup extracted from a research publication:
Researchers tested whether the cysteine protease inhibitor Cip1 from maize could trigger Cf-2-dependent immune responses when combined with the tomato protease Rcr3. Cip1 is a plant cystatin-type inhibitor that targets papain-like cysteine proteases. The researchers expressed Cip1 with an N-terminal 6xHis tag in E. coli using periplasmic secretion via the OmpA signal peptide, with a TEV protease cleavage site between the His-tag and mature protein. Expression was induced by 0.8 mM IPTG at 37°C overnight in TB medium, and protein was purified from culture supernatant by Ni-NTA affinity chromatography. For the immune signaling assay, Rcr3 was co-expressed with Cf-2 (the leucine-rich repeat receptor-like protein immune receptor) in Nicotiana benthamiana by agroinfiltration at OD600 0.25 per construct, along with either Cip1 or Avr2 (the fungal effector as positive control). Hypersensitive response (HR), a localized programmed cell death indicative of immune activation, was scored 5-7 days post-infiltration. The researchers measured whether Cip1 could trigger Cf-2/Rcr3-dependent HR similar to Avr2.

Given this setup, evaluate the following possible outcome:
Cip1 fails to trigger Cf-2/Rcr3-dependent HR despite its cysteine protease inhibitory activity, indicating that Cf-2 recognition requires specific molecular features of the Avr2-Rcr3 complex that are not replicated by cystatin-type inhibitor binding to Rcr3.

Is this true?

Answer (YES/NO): YES